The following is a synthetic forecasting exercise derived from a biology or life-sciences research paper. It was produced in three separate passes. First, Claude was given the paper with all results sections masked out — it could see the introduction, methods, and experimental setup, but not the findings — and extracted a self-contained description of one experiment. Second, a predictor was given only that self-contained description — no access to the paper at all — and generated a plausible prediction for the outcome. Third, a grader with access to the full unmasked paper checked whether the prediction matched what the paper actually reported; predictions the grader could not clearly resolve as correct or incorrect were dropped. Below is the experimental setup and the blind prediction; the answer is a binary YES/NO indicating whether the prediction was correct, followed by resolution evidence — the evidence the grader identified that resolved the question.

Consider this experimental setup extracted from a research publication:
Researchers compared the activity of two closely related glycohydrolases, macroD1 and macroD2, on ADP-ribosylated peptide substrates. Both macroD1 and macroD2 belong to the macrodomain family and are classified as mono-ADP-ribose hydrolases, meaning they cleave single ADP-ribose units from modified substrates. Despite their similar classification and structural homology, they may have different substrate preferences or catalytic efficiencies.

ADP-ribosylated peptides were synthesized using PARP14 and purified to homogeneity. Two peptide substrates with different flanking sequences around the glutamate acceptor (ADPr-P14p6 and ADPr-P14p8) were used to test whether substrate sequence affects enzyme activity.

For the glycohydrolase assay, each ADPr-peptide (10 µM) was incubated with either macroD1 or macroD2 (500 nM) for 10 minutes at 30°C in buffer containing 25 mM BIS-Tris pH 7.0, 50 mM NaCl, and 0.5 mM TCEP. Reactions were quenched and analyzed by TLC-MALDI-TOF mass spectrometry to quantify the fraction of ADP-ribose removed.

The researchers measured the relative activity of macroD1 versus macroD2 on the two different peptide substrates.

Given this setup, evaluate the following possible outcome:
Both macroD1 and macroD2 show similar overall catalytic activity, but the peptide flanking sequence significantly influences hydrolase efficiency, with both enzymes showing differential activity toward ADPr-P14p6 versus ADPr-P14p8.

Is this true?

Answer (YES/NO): NO